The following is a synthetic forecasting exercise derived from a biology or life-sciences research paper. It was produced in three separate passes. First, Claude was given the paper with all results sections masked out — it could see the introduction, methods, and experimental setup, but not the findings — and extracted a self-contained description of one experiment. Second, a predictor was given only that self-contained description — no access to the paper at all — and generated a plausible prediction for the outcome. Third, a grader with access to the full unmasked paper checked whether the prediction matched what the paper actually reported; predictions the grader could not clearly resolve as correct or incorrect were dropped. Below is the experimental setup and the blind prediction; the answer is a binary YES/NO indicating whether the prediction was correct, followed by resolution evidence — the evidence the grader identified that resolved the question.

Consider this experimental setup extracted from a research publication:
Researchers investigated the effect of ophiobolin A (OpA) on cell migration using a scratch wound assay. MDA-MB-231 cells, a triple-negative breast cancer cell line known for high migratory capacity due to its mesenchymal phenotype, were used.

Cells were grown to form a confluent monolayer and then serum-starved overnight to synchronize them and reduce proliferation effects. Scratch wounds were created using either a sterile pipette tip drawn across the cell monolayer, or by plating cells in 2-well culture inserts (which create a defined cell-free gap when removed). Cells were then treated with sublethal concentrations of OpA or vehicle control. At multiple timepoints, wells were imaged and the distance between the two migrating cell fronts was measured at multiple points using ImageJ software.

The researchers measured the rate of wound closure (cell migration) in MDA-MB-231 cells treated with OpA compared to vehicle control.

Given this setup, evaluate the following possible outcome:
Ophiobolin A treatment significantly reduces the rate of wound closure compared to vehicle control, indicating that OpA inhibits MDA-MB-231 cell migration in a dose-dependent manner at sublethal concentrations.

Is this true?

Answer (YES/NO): NO